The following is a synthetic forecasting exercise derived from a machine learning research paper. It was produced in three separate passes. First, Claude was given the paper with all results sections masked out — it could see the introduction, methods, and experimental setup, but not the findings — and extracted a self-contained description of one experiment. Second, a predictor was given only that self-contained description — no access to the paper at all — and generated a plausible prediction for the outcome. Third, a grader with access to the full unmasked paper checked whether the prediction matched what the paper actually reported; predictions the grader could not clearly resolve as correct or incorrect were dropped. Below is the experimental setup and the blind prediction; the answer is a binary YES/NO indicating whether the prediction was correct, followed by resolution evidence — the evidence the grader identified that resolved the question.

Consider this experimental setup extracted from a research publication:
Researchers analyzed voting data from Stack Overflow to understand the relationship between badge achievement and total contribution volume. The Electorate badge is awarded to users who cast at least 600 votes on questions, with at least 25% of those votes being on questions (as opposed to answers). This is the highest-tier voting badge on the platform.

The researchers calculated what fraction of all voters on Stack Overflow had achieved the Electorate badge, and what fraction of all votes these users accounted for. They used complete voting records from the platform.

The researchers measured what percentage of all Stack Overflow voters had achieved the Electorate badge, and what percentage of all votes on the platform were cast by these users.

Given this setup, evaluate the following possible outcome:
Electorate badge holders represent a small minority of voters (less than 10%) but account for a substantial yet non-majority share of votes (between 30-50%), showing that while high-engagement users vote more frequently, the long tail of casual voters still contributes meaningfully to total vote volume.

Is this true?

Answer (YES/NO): YES